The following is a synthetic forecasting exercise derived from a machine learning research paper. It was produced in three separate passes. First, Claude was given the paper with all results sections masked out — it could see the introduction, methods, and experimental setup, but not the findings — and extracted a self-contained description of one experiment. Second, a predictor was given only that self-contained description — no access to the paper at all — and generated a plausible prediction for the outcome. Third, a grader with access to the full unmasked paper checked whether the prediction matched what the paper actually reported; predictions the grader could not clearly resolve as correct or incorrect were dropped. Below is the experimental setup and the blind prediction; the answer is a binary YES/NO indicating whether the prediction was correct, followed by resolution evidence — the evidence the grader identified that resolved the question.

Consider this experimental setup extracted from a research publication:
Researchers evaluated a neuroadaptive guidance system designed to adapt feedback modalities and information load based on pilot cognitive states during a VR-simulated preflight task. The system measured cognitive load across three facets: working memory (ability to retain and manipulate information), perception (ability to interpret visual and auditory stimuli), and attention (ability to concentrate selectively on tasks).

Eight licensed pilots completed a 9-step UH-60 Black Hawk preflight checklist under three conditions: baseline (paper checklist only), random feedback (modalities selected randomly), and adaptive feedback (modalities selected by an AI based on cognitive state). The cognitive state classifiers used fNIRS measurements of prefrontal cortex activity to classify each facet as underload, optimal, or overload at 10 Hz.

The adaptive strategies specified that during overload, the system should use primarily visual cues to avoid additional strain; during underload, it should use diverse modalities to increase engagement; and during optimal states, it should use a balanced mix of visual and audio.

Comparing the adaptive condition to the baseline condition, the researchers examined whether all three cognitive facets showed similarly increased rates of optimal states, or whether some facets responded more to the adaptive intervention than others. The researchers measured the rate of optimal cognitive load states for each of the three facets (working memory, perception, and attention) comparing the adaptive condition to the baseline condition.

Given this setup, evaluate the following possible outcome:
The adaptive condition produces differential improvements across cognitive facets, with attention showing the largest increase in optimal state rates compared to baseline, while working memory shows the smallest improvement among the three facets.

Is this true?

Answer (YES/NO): NO